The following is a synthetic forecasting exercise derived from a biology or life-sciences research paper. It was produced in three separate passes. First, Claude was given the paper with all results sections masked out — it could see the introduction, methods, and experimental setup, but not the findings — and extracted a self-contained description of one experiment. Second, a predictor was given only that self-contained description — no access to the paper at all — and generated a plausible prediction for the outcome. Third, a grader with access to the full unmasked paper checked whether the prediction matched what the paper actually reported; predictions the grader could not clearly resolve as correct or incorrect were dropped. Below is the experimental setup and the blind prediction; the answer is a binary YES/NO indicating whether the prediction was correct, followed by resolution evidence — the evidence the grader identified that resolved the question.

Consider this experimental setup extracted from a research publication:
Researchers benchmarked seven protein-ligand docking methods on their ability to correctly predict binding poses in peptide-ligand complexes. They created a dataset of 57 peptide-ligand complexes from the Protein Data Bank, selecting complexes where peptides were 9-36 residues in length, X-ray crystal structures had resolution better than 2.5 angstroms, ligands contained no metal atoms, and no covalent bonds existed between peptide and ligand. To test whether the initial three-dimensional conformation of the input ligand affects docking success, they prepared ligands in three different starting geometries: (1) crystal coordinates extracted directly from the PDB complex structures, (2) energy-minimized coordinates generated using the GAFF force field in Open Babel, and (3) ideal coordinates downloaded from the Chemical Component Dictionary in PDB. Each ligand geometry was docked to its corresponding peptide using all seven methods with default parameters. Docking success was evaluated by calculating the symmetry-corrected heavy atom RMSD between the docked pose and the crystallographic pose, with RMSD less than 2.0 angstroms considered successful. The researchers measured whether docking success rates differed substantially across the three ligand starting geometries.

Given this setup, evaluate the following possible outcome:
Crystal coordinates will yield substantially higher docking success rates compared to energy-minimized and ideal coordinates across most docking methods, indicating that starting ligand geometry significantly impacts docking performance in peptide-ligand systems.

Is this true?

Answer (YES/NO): NO